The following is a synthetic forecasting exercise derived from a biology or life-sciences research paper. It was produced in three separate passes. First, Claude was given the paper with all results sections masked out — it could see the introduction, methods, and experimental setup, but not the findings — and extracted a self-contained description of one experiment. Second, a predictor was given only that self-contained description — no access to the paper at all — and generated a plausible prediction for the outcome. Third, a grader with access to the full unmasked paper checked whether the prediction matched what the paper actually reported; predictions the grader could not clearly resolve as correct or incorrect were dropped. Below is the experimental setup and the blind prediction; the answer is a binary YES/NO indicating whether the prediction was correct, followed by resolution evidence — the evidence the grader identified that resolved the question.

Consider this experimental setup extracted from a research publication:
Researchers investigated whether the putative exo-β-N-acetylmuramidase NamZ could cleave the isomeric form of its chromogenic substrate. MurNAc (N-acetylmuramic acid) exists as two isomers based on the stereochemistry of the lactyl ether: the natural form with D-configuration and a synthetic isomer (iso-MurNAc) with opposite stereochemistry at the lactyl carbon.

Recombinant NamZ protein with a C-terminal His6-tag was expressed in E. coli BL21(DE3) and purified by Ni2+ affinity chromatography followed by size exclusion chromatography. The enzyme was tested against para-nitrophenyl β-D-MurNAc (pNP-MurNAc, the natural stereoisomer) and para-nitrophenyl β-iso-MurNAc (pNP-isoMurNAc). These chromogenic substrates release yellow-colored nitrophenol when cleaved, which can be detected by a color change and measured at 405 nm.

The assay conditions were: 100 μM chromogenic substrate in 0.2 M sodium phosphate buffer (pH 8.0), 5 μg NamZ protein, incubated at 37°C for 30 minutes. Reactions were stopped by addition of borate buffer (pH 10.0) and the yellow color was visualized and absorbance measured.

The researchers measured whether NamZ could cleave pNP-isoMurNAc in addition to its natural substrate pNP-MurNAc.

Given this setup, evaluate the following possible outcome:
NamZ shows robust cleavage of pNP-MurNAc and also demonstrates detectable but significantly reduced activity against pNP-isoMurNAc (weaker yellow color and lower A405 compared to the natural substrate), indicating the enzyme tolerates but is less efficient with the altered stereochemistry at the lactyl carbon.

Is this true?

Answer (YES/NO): NO